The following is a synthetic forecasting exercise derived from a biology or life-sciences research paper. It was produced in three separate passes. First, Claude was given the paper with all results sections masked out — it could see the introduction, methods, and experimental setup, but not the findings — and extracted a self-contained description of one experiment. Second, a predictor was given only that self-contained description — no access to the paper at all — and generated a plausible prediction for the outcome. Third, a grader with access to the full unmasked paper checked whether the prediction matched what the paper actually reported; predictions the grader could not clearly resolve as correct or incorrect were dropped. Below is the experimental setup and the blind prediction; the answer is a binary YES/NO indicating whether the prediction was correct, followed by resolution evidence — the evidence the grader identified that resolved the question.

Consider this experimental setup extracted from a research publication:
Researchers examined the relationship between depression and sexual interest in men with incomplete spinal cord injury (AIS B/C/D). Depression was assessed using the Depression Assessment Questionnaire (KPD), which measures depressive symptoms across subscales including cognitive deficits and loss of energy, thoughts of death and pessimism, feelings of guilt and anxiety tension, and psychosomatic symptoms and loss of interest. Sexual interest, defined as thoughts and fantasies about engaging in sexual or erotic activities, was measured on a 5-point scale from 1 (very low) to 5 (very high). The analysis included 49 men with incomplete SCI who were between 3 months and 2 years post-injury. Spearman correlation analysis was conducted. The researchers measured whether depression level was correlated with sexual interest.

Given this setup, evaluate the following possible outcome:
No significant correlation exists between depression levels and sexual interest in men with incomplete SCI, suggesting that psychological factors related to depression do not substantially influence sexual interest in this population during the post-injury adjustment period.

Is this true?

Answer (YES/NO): NO